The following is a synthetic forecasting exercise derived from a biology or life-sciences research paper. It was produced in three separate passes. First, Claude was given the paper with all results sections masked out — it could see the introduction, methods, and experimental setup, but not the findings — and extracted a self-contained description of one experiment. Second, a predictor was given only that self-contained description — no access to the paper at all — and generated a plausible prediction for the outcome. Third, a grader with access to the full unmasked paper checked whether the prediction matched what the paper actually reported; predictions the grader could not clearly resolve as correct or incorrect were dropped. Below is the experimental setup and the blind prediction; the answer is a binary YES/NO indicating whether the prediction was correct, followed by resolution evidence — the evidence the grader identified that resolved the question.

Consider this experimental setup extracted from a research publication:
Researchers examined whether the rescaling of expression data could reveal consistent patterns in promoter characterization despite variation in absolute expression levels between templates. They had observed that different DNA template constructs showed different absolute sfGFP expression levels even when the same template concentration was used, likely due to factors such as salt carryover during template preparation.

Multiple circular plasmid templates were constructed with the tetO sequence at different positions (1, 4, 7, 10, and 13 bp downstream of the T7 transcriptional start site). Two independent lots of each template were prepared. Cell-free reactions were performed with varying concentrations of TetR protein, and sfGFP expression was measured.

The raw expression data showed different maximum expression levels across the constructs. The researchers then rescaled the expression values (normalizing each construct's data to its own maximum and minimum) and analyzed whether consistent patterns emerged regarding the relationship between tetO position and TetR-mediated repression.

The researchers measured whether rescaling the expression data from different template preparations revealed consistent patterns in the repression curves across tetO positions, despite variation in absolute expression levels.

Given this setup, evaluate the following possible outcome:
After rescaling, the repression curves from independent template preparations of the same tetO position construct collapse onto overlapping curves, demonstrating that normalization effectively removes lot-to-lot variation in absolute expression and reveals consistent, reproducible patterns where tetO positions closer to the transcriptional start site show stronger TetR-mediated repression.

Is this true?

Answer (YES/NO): NO